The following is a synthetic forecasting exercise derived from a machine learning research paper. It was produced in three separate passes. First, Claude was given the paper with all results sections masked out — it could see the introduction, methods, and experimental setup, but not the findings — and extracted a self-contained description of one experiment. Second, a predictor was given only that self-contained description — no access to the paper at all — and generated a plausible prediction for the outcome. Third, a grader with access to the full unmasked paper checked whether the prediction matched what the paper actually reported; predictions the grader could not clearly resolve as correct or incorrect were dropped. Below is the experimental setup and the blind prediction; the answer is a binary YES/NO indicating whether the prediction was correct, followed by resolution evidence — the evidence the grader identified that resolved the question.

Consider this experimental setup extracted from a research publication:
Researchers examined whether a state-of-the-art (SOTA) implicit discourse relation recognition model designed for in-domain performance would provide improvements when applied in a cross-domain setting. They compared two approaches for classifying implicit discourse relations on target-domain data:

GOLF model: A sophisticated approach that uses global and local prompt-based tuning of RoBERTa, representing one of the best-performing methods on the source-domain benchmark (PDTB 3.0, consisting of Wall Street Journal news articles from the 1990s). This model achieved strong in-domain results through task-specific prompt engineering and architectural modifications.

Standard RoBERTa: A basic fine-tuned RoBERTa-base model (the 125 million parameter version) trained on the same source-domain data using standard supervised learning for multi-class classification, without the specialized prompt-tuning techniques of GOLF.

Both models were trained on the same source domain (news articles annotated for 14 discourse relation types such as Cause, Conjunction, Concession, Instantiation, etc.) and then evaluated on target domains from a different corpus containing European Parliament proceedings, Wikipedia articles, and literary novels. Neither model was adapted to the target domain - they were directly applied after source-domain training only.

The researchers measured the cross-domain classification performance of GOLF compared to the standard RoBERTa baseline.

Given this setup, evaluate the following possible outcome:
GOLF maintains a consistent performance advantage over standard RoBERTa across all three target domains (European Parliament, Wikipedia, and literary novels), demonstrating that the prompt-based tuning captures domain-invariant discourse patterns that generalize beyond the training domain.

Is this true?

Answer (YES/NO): NO